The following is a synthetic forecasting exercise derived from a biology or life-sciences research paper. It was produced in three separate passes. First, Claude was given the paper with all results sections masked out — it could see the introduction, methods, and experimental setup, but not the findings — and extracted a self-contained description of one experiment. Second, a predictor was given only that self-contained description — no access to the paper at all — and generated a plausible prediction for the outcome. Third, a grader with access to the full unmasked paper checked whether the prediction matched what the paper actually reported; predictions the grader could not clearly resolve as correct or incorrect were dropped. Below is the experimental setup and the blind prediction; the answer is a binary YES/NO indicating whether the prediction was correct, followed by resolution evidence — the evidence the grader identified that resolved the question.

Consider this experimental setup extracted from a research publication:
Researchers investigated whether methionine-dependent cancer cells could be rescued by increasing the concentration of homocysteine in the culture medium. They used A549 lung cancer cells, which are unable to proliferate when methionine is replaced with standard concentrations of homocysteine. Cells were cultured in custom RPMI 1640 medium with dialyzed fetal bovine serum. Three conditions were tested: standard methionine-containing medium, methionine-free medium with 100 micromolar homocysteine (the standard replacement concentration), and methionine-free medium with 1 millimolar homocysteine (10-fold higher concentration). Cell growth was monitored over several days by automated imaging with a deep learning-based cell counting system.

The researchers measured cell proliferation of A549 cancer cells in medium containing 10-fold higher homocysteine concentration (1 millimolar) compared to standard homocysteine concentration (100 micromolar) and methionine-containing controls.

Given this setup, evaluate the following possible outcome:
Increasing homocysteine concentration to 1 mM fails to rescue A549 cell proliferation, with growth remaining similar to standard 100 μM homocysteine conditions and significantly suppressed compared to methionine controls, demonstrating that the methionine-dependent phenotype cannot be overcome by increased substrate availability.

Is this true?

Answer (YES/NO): NO